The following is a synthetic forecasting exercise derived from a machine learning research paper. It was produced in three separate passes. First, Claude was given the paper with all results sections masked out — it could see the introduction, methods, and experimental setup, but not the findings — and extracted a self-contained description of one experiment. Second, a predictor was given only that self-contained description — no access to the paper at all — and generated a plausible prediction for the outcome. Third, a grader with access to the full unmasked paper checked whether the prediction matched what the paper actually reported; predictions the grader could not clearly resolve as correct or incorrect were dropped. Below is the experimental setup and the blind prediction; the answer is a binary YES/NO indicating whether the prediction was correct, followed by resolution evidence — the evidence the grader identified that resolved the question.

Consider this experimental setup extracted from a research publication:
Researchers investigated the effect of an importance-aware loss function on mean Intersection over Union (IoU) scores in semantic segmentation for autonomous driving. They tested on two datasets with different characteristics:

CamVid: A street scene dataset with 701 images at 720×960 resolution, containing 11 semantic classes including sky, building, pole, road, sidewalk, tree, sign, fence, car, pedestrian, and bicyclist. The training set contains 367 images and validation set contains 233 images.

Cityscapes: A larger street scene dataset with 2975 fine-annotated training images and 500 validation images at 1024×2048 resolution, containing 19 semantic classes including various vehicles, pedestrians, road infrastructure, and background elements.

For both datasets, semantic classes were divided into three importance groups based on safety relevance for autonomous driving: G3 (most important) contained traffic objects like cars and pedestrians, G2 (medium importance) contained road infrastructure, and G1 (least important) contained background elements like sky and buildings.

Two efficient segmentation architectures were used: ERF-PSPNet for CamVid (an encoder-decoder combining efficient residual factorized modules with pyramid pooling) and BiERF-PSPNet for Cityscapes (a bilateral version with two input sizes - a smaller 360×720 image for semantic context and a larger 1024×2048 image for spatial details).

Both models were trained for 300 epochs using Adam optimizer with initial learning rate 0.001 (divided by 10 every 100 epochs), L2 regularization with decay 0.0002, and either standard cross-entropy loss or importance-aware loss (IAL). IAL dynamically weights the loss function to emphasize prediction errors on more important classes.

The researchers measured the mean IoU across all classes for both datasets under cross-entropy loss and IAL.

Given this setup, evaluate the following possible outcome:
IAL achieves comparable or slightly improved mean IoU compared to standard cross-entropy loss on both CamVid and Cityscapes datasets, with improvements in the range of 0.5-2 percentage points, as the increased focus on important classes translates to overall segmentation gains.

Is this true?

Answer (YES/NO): NO